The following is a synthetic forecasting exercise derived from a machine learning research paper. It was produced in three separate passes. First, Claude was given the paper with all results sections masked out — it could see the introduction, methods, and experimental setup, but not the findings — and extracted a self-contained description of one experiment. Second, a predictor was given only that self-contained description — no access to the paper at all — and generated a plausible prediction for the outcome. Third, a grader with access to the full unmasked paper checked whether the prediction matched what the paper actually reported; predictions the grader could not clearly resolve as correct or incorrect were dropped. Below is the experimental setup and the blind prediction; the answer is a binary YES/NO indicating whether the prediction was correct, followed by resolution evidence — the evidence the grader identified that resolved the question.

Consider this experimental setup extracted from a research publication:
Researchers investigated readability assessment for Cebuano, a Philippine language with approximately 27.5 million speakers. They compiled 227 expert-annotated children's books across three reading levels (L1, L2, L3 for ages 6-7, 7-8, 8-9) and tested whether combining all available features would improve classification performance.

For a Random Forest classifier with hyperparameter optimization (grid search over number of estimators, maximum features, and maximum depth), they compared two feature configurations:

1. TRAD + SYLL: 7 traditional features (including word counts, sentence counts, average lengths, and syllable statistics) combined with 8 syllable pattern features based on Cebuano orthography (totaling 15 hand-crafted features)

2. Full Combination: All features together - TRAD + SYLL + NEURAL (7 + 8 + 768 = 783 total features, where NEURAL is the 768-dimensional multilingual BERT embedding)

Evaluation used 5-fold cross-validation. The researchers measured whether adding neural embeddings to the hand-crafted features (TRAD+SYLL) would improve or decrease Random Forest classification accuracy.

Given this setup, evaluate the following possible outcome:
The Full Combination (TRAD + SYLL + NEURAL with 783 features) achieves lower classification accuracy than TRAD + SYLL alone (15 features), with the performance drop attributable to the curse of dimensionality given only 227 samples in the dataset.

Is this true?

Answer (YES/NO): YES